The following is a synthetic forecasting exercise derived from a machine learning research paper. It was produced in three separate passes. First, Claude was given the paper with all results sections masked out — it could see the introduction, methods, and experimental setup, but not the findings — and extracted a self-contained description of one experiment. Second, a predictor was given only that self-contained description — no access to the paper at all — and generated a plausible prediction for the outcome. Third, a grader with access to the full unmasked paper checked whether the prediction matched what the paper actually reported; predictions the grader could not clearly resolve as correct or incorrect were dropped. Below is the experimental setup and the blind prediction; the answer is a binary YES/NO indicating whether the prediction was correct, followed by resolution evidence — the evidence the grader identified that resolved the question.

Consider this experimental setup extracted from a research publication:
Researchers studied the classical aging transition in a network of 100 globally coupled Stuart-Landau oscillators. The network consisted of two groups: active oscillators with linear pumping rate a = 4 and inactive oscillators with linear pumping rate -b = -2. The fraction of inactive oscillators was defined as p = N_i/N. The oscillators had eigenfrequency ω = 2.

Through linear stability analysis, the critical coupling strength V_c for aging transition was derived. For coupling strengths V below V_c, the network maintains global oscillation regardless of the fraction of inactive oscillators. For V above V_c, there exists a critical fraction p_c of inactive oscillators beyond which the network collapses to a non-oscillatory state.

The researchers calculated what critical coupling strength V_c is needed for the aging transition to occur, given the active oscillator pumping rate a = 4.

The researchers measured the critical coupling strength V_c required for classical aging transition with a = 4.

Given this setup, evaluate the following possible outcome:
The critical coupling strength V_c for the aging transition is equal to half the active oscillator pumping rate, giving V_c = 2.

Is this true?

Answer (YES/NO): YES